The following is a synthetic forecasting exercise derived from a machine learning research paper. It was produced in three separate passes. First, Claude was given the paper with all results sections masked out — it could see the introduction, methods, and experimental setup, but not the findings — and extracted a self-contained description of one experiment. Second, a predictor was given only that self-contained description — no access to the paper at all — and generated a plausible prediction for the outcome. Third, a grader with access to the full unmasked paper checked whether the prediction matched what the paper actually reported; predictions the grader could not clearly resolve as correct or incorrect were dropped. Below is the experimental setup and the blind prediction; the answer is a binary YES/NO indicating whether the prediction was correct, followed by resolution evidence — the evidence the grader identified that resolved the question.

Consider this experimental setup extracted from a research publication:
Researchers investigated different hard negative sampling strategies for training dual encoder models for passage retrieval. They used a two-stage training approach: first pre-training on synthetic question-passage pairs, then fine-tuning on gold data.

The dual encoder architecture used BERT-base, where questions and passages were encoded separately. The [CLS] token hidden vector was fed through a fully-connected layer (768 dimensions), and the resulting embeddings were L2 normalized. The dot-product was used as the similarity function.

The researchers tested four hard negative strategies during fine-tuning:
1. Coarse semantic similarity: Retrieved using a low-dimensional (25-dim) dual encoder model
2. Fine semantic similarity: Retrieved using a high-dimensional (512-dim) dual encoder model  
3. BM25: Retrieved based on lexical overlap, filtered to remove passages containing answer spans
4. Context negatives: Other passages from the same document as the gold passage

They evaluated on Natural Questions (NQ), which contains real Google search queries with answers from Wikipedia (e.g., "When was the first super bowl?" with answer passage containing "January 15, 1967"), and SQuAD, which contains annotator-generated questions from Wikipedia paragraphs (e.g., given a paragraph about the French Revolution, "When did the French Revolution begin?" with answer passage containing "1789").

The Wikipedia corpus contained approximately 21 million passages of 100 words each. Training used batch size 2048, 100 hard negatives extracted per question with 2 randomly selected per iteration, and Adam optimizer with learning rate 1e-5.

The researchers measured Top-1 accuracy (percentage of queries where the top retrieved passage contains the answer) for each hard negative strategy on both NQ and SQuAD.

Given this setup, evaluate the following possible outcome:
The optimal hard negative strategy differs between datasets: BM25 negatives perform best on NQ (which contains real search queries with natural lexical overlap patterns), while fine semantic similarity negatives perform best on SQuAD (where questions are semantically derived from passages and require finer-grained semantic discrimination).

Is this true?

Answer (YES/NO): NO